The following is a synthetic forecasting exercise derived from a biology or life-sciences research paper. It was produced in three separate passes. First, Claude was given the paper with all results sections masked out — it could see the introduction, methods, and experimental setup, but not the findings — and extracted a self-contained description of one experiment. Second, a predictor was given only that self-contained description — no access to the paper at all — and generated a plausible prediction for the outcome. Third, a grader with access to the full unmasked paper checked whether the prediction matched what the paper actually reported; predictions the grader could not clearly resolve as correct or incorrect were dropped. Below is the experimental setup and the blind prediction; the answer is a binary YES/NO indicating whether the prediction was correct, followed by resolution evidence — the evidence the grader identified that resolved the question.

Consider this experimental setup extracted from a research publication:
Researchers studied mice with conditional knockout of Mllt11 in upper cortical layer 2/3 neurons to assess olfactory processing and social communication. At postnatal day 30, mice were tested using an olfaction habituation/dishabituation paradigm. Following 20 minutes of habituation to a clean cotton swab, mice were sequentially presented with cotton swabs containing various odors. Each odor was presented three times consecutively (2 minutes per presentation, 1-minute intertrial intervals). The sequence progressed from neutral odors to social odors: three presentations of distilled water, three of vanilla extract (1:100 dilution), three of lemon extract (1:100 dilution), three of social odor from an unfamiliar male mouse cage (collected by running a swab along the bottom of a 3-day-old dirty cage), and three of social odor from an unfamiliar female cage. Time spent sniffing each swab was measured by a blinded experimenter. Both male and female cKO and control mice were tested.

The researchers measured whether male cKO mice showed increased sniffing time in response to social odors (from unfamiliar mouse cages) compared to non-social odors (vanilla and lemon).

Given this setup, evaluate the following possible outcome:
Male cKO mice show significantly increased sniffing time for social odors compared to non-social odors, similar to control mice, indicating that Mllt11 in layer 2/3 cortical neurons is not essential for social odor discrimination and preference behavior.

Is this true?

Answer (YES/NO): YES